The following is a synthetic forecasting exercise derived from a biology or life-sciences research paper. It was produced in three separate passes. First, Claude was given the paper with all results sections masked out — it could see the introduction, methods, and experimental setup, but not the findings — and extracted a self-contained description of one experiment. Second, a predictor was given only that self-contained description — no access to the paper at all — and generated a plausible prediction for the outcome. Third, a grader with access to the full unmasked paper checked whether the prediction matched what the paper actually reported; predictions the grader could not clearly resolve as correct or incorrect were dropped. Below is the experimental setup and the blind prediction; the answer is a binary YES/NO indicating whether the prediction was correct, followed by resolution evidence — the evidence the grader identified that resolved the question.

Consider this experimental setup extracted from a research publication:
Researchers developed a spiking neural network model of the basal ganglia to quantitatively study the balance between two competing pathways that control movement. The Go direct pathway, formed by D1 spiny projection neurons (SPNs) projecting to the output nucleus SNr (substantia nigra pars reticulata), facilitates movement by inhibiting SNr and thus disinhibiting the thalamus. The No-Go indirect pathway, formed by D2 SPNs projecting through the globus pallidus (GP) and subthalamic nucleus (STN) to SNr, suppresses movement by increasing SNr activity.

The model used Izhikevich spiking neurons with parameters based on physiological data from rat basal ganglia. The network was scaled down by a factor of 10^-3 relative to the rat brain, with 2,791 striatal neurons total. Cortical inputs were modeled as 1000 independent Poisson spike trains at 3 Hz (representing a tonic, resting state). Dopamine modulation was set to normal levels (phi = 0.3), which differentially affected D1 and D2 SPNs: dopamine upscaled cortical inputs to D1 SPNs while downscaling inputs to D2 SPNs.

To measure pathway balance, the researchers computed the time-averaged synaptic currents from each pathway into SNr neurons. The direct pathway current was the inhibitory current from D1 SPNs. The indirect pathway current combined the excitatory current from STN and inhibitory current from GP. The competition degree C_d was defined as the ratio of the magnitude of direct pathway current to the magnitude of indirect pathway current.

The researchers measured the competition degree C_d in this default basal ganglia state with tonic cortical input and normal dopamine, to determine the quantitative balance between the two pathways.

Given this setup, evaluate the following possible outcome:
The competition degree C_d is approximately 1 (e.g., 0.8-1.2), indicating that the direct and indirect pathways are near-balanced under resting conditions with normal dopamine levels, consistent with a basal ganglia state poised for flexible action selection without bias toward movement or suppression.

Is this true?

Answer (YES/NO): YES